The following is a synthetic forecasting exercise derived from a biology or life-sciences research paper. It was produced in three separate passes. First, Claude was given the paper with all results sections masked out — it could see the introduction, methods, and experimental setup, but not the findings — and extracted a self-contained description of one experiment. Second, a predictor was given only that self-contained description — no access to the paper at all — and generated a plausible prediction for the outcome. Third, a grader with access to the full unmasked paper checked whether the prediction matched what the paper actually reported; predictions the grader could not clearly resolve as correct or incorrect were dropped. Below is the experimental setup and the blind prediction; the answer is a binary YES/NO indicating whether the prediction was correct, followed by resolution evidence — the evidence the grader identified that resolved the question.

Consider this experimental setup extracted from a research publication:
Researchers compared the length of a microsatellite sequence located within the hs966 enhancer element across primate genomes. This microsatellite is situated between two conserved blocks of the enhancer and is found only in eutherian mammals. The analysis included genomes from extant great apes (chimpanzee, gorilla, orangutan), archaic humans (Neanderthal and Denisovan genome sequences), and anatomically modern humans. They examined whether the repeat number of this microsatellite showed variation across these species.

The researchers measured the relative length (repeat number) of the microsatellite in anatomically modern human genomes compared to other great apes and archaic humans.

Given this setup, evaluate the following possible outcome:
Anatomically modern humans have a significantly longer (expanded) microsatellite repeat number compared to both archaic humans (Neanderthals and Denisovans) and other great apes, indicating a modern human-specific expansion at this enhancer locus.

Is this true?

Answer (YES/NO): NO